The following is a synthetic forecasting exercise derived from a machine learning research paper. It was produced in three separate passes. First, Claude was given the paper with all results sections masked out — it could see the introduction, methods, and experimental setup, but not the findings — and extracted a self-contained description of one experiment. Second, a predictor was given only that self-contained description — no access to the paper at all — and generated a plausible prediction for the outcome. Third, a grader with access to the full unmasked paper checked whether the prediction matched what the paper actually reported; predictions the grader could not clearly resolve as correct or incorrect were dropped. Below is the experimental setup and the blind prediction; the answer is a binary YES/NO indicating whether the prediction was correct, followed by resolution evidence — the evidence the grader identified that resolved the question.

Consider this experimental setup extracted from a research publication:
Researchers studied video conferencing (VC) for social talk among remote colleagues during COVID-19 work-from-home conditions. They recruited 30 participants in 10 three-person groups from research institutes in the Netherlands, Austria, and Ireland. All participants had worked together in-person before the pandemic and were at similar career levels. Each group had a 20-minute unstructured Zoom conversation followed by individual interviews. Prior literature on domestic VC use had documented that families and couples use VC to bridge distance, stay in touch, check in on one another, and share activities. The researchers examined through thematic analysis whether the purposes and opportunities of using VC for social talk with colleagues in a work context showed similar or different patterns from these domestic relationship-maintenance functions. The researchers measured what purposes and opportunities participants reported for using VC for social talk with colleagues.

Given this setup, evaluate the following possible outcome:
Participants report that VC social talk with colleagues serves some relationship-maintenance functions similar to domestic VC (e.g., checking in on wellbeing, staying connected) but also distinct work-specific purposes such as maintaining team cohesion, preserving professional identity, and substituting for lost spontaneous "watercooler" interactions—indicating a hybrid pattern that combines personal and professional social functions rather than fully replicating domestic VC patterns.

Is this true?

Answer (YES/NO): YES